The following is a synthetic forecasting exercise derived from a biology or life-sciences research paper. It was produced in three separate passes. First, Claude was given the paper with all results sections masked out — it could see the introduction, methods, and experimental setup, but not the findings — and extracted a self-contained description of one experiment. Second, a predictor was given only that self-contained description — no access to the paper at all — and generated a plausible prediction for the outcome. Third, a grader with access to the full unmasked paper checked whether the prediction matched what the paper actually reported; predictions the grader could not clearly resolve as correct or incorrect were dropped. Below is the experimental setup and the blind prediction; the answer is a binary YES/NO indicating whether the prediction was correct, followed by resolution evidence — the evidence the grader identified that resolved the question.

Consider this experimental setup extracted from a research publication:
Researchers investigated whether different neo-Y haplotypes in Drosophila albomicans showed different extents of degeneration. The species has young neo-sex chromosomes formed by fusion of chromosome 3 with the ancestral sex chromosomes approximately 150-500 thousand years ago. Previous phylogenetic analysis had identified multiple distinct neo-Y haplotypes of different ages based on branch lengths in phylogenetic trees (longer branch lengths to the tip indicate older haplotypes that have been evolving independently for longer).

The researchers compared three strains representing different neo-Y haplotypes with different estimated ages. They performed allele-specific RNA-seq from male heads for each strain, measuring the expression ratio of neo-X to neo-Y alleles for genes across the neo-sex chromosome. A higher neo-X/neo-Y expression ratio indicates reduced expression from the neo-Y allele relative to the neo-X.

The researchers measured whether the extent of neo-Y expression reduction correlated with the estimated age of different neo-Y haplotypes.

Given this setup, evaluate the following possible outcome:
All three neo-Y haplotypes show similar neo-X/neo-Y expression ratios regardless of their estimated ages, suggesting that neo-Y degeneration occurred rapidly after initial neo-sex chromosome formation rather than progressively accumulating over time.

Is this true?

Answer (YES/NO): NO